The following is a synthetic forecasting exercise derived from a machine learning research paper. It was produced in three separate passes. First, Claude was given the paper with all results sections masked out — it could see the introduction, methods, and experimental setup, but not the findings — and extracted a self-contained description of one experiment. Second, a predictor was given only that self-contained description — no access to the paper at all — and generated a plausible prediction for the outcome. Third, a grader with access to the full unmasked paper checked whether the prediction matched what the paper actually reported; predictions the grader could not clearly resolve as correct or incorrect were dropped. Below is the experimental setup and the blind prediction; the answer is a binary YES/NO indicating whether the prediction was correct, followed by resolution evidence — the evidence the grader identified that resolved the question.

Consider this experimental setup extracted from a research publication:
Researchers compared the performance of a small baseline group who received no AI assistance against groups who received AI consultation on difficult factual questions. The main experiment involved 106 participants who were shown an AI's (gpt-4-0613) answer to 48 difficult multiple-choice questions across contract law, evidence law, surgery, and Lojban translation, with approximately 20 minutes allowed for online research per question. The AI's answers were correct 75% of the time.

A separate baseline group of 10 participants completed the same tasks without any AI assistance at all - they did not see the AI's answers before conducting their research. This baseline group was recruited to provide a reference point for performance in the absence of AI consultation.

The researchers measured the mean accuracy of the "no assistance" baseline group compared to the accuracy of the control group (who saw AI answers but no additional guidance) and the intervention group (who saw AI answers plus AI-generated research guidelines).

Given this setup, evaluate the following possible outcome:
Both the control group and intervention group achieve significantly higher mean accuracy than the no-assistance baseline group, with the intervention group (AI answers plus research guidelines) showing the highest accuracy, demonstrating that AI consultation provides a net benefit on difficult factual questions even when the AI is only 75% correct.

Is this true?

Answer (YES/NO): NO